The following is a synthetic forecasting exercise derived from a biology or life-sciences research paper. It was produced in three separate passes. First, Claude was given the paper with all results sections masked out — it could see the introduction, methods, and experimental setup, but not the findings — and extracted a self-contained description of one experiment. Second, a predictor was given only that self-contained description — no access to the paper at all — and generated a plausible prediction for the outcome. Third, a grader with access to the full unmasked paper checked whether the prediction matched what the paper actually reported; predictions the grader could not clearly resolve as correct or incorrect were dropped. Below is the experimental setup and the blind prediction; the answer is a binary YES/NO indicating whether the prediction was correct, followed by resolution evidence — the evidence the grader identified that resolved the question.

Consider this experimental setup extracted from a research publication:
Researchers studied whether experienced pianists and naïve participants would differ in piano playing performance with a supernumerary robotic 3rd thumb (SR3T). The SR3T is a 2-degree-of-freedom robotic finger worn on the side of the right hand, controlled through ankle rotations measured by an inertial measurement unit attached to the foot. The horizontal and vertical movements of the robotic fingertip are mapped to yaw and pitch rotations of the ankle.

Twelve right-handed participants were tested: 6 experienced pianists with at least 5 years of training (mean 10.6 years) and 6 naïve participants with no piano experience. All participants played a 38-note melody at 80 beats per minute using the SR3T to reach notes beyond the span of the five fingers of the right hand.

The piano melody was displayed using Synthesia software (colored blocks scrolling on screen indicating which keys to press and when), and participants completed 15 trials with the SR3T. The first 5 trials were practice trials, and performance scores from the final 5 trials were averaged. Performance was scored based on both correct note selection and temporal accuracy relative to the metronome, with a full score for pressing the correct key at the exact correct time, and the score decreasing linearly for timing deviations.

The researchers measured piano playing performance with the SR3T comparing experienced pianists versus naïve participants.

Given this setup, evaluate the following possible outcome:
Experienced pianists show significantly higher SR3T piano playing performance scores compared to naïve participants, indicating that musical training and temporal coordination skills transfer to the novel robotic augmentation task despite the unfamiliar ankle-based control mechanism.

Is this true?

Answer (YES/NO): NO